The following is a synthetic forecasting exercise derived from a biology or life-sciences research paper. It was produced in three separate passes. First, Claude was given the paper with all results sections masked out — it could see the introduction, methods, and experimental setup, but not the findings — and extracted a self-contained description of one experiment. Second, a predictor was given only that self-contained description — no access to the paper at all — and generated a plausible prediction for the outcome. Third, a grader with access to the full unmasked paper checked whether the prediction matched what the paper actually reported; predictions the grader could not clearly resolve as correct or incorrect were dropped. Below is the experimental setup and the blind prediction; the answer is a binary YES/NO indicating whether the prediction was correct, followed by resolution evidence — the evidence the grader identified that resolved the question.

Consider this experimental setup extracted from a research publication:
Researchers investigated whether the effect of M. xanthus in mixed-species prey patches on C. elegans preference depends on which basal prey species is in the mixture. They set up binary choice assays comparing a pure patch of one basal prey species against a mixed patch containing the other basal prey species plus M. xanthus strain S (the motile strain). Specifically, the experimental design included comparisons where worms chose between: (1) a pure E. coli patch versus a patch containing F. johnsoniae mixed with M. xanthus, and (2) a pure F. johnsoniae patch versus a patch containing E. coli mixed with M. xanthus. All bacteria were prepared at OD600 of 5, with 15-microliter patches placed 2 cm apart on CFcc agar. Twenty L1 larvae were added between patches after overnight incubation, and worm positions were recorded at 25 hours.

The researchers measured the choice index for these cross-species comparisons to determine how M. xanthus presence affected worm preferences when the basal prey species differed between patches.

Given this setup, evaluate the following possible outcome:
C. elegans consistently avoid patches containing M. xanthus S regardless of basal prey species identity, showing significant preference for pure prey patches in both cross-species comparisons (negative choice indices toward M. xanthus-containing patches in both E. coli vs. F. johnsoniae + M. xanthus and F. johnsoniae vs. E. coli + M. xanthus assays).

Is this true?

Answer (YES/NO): NO